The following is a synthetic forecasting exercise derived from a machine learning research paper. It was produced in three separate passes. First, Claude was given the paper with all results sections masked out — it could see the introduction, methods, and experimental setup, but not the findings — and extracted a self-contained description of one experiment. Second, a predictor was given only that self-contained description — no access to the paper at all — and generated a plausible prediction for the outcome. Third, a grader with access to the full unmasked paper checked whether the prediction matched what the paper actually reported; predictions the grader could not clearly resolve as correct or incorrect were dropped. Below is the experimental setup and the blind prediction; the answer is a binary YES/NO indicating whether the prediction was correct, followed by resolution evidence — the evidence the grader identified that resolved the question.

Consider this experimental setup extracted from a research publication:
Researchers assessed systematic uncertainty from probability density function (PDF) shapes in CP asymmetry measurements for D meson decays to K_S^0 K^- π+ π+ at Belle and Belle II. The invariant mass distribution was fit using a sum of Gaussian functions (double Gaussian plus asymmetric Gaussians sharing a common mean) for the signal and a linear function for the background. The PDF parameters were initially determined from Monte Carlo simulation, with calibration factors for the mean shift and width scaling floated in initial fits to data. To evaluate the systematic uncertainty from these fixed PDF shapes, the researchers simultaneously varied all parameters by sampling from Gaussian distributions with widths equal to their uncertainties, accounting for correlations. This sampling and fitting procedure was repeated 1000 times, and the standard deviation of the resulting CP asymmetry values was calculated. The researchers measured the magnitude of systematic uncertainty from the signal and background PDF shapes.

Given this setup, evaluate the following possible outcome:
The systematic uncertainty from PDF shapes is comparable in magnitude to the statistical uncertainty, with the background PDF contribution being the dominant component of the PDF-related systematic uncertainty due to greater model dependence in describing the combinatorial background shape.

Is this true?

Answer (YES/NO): NO